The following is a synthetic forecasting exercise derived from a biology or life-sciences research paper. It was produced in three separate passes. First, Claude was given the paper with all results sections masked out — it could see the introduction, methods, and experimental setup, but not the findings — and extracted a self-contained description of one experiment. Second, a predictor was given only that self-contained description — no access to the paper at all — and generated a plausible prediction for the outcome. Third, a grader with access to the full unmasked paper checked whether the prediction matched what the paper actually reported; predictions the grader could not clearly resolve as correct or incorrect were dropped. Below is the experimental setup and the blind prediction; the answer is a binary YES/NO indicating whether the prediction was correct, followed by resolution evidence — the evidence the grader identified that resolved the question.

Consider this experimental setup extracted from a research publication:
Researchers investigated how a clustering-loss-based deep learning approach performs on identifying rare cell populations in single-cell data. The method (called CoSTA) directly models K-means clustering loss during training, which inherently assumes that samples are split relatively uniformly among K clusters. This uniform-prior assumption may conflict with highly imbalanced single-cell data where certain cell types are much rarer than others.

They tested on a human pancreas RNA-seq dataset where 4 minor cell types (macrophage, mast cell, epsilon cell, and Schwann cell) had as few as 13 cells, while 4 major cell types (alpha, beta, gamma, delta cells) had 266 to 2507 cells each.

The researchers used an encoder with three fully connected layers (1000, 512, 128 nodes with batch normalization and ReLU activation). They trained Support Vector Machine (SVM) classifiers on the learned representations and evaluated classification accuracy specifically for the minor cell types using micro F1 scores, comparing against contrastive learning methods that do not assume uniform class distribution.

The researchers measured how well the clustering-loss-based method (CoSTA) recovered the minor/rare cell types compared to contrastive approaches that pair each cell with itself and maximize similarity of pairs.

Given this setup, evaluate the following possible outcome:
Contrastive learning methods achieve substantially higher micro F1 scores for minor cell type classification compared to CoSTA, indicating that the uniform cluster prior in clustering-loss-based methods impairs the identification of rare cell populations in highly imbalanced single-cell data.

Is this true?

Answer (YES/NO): YES